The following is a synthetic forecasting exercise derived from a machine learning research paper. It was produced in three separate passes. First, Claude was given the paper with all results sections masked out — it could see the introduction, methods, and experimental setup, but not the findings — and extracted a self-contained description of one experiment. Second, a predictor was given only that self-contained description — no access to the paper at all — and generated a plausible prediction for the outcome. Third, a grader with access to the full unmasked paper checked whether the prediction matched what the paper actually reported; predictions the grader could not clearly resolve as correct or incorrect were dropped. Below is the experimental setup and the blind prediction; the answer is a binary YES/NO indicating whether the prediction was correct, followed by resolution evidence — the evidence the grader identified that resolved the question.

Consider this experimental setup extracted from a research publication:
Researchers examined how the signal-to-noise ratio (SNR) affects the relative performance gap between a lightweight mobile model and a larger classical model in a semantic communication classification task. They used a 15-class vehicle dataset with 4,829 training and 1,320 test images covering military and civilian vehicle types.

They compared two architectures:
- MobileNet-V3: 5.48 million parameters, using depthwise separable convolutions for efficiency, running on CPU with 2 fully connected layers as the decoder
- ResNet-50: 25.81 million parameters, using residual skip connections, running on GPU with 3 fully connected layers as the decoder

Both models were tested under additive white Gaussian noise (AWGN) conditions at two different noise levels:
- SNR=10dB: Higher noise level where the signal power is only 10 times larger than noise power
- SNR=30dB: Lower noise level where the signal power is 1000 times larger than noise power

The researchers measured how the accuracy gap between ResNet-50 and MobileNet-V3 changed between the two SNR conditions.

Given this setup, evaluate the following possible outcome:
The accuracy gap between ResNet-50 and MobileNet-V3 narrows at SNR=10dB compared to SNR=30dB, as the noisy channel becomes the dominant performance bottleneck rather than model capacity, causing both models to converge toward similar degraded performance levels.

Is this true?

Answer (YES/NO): NO